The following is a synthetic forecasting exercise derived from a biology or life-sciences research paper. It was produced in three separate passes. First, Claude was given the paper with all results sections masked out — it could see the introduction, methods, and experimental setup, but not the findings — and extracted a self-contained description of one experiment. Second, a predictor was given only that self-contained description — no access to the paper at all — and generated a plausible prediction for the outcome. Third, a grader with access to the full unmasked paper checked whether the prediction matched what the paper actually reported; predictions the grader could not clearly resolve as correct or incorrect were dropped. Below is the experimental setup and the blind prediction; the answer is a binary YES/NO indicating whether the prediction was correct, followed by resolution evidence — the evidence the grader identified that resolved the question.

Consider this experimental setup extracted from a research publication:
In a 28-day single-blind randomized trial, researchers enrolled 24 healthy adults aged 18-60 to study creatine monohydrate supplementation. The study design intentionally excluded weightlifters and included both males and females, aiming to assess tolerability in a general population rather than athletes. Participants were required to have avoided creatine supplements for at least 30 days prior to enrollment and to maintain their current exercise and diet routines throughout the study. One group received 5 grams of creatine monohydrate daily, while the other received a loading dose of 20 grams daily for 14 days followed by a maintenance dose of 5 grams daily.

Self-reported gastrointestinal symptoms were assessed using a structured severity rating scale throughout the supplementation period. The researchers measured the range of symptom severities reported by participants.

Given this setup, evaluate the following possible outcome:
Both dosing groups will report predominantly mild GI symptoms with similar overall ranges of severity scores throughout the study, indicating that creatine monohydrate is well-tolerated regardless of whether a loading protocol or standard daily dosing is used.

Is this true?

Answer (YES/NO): NO